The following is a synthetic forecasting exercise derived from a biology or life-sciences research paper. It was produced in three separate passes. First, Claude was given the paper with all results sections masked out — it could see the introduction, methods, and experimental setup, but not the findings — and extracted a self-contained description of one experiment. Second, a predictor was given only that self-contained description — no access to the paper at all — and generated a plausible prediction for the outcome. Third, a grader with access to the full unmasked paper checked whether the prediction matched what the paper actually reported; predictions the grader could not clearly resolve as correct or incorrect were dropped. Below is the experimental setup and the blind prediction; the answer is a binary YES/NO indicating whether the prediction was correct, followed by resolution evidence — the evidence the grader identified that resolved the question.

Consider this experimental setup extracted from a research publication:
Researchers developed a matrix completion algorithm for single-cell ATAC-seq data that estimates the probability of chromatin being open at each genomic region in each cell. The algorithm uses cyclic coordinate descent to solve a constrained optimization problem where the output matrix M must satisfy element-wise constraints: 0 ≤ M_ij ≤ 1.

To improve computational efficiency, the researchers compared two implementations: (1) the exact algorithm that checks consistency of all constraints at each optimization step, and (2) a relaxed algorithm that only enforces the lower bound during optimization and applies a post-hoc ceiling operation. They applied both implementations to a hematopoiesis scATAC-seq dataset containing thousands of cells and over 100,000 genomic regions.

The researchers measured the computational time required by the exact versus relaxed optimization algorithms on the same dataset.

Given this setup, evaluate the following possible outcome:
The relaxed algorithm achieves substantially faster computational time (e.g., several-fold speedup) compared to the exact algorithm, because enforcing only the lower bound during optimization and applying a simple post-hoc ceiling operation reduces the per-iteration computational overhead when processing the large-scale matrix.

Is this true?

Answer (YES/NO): NO